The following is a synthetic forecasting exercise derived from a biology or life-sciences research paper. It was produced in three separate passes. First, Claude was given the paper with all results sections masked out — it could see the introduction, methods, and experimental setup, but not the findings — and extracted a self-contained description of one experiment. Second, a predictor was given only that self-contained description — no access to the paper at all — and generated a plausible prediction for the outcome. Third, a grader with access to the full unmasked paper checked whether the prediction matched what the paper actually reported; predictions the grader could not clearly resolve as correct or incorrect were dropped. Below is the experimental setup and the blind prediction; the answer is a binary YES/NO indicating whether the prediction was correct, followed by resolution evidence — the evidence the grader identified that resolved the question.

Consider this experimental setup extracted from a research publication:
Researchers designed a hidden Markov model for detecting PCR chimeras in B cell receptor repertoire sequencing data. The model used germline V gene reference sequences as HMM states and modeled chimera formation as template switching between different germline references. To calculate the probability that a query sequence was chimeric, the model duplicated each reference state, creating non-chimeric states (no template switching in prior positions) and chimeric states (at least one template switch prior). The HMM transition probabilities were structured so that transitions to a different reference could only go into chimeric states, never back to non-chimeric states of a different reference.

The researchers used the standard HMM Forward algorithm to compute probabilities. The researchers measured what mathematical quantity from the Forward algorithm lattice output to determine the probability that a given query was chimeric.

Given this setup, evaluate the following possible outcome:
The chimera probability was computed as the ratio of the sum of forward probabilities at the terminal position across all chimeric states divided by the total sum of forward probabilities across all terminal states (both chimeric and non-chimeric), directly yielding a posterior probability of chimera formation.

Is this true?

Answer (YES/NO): YES